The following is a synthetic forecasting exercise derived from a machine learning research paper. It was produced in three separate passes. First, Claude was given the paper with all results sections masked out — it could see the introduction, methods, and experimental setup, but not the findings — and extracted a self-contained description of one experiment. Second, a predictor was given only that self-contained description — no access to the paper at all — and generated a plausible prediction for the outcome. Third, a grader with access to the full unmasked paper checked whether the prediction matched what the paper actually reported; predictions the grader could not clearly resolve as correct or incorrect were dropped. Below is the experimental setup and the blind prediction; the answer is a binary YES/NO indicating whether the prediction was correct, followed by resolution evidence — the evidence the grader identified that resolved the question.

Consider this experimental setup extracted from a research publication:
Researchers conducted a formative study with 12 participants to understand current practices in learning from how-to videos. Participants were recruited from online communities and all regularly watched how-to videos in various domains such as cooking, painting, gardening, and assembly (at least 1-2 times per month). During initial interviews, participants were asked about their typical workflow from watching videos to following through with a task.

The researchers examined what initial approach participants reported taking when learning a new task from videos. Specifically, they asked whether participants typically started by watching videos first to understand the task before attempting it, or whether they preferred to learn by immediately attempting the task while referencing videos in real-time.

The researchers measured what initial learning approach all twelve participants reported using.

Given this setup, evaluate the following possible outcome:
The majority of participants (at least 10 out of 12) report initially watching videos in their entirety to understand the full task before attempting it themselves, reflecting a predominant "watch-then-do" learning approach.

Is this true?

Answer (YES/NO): NO